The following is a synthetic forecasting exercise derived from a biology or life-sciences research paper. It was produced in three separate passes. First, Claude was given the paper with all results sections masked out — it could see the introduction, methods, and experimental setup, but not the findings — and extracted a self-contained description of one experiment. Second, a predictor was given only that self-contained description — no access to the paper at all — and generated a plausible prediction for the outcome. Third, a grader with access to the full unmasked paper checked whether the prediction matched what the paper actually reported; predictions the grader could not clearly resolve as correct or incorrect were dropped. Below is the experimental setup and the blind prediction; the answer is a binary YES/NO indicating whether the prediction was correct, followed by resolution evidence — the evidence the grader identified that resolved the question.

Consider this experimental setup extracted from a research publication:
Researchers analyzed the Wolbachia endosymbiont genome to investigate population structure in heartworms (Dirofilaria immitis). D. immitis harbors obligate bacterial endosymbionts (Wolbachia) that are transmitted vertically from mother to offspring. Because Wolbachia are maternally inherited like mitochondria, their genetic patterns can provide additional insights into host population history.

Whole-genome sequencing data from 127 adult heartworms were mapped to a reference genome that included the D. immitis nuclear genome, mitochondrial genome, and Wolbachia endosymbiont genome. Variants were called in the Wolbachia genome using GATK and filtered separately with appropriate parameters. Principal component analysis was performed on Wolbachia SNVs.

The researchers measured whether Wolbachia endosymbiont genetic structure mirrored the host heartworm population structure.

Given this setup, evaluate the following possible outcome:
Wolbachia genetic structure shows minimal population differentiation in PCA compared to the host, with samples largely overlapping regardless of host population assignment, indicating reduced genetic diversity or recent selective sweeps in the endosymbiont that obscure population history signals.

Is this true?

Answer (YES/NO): YES